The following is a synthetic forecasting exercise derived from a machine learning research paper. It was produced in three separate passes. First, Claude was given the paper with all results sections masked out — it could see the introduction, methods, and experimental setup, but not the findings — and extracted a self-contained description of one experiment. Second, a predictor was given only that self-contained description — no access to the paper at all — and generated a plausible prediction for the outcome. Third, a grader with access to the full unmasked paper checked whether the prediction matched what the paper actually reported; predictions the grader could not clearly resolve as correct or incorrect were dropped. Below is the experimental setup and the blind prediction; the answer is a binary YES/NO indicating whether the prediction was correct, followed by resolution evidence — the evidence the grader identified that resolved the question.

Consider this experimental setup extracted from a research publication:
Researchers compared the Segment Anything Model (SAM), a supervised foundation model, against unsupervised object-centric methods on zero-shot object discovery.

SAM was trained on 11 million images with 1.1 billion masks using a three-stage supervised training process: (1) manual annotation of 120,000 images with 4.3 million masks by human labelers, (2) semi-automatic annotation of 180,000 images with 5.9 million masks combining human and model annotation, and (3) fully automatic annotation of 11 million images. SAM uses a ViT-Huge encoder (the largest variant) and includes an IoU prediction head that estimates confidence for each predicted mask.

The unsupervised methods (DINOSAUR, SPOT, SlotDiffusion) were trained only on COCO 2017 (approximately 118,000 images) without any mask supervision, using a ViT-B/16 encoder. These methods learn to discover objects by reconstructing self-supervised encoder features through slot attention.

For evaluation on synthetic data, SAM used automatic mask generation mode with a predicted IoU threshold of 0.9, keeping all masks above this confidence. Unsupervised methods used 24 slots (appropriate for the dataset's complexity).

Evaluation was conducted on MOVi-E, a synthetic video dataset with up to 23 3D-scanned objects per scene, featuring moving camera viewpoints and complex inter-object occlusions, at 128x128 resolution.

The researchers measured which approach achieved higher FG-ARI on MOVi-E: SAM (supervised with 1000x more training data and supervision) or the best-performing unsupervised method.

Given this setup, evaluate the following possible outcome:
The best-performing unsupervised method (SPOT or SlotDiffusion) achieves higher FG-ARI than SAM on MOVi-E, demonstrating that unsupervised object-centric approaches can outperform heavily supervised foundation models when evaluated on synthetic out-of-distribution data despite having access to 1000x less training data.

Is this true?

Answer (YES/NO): NO